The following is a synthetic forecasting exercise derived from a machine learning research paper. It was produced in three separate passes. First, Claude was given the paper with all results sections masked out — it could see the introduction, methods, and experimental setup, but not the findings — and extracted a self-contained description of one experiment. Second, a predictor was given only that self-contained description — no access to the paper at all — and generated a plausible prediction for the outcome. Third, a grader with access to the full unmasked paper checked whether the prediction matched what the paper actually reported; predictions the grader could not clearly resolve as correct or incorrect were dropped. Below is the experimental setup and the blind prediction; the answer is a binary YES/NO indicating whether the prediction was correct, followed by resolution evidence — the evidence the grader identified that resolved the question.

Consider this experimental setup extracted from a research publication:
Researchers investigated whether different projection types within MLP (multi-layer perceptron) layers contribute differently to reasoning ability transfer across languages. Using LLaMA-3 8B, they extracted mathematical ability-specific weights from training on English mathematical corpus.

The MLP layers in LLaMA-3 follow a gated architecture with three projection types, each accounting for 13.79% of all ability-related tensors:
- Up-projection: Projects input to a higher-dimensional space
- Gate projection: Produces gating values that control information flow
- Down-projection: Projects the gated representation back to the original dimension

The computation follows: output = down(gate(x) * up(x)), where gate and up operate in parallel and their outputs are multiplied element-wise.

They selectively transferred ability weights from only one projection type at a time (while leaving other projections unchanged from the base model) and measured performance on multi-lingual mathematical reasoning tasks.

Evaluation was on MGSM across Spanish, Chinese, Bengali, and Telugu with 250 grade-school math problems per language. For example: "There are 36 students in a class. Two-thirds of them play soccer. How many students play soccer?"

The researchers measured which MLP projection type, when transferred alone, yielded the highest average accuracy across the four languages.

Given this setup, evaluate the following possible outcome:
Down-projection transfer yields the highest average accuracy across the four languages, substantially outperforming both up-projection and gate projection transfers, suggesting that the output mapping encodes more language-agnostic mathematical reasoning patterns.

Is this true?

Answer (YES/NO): NO